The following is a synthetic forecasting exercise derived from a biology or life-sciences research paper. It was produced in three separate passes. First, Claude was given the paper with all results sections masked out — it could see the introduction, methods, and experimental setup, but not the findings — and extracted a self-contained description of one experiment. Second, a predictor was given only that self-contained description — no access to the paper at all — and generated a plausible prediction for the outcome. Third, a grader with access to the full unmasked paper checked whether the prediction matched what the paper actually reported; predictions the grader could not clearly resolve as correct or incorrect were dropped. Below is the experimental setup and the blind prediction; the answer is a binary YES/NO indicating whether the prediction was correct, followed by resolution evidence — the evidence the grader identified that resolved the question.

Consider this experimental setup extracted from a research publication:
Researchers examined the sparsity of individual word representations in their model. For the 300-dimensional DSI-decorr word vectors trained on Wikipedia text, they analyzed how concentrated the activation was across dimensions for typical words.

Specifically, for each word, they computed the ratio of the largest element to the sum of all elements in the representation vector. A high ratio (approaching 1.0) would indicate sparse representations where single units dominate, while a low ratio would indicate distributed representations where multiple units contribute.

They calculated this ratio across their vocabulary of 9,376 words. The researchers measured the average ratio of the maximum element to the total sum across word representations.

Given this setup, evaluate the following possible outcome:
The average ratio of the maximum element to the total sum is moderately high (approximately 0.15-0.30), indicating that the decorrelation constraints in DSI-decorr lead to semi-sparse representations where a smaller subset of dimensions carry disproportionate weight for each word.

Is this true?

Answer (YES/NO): NO